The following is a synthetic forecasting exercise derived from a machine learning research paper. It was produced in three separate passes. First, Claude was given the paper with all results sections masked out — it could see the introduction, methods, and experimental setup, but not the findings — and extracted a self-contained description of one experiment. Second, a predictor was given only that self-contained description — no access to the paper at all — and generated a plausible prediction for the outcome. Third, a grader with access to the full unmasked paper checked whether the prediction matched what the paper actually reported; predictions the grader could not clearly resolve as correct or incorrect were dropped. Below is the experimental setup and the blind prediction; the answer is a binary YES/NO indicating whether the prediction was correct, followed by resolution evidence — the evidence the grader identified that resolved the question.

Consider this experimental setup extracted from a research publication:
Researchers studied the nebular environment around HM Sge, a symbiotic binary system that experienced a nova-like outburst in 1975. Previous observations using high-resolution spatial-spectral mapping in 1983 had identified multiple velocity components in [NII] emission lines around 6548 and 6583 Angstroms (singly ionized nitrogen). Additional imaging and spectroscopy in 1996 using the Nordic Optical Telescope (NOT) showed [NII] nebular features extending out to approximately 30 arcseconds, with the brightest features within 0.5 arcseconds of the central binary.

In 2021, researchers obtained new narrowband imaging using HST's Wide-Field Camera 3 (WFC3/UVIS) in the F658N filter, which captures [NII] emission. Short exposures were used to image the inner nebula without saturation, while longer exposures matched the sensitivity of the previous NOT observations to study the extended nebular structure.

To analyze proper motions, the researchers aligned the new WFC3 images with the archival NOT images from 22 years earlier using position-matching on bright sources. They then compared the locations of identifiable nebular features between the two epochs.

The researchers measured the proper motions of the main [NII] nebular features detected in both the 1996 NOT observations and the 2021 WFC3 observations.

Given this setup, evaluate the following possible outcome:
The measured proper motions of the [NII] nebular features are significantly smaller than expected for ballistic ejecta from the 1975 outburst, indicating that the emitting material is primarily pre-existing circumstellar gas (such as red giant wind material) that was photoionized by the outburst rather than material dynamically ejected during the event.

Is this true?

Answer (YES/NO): NO